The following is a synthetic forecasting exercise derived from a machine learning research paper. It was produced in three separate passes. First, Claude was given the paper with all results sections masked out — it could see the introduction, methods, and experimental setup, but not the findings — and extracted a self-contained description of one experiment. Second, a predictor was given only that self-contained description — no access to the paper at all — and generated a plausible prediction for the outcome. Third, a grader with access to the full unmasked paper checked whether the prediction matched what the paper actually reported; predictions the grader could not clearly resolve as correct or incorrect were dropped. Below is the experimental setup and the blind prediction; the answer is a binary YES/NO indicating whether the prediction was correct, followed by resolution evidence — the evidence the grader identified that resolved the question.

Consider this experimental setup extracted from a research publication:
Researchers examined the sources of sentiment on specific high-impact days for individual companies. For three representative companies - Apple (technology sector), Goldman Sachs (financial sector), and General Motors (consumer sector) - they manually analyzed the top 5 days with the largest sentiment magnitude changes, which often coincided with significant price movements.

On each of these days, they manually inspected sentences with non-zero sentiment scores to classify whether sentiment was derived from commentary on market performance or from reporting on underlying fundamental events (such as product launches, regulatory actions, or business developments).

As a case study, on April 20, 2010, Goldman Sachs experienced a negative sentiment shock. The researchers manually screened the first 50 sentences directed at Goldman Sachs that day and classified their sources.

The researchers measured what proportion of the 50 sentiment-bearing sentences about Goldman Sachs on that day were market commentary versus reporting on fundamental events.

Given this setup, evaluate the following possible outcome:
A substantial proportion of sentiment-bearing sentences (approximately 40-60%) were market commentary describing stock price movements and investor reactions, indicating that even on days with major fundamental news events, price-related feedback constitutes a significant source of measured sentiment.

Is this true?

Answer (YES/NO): NO